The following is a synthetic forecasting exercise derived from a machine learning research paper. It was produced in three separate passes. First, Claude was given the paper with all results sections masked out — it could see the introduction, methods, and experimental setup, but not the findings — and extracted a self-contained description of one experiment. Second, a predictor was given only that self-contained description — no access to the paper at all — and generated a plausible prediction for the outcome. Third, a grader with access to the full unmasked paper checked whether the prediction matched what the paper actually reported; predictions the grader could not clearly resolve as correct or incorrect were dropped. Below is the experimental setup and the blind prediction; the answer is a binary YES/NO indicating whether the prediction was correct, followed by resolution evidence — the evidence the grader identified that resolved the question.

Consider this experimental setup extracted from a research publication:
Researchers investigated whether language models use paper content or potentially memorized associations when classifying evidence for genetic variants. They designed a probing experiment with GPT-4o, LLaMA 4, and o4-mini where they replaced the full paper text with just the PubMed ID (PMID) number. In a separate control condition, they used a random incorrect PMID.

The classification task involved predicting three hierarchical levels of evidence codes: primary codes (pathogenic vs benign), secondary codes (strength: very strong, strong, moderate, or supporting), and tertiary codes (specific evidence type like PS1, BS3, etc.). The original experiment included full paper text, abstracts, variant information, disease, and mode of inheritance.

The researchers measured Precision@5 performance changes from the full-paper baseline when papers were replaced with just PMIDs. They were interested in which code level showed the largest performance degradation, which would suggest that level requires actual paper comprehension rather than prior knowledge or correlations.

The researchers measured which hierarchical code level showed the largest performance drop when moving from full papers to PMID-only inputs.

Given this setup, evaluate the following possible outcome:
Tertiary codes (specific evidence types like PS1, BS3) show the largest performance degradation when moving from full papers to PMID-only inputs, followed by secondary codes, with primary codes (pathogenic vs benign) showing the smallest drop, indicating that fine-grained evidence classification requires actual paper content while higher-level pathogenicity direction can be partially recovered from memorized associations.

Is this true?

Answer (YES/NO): YES